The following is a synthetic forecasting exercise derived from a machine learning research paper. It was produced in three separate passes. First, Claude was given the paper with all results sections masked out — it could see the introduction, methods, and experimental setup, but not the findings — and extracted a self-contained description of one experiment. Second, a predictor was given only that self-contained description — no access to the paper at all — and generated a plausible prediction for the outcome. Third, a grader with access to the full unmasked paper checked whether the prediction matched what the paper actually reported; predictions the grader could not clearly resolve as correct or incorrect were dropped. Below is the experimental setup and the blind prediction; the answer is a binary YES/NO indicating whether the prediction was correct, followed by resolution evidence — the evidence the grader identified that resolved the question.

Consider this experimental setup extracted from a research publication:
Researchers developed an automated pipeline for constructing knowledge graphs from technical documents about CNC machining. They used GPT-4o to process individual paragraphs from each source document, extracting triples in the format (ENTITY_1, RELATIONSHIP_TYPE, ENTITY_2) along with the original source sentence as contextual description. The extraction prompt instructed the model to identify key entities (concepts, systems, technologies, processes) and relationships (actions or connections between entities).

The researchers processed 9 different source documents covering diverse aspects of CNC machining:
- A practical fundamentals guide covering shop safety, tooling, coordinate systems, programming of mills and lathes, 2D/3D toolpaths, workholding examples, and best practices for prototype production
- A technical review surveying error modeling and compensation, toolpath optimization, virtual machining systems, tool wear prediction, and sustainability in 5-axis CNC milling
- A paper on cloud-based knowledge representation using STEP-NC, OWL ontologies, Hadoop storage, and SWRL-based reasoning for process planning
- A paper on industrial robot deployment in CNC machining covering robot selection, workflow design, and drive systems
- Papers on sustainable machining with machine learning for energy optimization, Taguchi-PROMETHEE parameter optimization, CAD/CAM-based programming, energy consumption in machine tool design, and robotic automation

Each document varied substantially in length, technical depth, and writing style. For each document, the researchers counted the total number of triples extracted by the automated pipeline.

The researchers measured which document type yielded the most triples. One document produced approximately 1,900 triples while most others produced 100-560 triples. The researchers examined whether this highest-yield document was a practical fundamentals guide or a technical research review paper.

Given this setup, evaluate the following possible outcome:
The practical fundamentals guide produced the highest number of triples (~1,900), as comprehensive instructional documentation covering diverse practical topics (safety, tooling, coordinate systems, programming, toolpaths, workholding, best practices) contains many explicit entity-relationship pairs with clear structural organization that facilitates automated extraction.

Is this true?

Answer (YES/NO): YES